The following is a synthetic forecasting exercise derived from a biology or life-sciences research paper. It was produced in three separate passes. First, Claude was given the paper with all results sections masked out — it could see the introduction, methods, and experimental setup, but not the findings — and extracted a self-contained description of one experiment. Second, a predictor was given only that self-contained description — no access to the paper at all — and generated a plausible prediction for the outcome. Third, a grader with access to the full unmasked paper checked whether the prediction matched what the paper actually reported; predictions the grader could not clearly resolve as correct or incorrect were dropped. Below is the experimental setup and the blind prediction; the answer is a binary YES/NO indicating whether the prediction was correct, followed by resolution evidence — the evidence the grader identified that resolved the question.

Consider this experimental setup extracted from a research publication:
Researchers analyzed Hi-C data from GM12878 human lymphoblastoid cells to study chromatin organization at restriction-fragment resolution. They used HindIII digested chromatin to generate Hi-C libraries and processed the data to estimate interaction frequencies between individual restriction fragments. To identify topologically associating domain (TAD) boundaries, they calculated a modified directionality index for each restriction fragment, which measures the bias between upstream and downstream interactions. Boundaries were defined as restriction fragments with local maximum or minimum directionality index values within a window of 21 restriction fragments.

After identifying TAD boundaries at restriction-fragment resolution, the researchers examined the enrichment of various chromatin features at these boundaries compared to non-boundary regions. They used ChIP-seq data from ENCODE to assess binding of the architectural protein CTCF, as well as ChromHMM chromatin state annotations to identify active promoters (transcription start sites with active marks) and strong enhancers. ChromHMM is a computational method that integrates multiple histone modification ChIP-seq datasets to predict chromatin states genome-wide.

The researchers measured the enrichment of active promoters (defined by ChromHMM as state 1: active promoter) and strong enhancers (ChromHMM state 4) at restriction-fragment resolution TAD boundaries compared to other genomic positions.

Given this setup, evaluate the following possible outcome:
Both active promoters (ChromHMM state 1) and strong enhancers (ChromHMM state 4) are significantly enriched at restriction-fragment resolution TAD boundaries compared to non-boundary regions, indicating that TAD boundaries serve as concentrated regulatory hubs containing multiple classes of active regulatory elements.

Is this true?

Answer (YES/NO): NO